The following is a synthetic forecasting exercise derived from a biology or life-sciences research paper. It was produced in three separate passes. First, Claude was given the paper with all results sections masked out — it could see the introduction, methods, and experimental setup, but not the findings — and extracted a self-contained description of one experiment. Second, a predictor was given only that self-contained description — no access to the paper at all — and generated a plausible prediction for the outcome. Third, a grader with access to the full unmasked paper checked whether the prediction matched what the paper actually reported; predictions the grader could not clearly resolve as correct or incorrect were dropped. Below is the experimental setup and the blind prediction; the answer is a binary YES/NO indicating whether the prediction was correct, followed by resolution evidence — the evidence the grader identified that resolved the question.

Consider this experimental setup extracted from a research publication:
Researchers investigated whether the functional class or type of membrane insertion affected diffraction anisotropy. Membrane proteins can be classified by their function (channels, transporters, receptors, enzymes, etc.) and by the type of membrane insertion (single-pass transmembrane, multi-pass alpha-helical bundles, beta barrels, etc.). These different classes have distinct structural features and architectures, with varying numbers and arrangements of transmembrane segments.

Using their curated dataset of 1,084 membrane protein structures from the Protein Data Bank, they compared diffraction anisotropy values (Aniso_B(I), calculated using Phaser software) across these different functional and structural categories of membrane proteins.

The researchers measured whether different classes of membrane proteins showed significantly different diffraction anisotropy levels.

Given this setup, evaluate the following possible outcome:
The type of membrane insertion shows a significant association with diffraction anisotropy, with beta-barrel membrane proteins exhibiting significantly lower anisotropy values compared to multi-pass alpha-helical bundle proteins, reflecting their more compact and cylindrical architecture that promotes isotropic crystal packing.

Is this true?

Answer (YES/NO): NO